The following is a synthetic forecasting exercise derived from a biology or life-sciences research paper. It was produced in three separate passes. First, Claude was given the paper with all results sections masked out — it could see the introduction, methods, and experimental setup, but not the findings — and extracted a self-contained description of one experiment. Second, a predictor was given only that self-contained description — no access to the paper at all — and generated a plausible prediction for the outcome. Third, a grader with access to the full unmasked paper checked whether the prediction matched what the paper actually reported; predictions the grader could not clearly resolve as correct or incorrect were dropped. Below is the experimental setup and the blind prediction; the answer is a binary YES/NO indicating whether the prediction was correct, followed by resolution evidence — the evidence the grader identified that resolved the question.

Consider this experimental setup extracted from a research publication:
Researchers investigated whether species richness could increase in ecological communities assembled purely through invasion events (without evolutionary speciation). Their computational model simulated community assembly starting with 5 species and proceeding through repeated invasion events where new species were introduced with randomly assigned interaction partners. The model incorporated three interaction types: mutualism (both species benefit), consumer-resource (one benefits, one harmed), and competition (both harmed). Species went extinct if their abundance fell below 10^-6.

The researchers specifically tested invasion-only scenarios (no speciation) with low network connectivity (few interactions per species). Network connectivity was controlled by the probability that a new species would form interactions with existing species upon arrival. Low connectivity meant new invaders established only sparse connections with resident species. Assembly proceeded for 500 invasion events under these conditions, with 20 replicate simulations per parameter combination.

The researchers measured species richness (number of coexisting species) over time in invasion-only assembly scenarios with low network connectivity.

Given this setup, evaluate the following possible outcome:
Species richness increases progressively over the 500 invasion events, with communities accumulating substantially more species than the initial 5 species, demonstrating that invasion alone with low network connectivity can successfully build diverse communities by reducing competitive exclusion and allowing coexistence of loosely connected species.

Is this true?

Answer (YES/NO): YES